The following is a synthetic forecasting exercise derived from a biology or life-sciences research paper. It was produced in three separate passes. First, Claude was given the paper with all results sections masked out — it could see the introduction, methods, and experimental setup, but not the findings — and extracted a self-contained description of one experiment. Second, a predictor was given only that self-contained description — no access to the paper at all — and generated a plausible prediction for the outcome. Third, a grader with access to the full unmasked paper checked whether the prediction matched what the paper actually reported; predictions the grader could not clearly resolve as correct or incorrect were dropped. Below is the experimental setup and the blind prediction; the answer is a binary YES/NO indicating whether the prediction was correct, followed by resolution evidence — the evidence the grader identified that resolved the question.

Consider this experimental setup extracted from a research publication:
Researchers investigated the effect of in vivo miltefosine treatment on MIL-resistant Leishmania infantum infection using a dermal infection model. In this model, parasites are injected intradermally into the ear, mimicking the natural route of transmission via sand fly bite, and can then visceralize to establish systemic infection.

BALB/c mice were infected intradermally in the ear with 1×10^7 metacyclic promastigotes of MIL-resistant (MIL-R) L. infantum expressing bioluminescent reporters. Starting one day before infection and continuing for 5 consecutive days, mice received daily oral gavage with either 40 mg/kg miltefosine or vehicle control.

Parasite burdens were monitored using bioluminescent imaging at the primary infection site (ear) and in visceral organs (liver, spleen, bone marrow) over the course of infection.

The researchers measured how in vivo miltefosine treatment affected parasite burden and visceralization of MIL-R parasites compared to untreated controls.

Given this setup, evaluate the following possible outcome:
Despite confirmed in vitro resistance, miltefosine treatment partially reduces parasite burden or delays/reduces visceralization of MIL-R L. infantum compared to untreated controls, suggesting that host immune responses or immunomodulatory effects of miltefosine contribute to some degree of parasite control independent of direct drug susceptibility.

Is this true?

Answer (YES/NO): NO